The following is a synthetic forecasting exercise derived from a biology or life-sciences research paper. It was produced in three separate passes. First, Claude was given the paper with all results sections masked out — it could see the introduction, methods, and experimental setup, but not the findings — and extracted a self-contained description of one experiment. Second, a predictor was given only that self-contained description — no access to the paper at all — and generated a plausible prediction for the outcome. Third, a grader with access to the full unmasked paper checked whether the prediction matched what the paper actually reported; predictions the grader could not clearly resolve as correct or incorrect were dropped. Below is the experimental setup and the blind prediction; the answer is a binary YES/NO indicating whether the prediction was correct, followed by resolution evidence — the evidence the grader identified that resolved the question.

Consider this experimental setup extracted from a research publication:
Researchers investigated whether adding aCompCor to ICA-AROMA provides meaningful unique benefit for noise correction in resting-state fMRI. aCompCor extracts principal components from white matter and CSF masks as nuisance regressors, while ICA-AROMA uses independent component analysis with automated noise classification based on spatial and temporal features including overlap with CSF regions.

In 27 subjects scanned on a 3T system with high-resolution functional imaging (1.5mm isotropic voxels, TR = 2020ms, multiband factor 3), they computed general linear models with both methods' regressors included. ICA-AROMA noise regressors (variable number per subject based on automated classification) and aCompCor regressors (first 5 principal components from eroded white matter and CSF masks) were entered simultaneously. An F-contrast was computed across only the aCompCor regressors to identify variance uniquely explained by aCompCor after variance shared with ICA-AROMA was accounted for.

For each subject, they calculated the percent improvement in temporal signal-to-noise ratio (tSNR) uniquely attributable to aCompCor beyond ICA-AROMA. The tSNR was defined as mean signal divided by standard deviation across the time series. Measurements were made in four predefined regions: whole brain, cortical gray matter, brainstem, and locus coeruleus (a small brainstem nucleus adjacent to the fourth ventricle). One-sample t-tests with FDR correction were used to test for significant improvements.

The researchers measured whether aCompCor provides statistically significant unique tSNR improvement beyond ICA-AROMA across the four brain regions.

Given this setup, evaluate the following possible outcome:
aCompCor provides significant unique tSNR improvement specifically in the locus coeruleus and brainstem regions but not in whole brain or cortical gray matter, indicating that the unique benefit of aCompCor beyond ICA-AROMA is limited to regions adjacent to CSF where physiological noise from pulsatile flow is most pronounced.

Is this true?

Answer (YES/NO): NO